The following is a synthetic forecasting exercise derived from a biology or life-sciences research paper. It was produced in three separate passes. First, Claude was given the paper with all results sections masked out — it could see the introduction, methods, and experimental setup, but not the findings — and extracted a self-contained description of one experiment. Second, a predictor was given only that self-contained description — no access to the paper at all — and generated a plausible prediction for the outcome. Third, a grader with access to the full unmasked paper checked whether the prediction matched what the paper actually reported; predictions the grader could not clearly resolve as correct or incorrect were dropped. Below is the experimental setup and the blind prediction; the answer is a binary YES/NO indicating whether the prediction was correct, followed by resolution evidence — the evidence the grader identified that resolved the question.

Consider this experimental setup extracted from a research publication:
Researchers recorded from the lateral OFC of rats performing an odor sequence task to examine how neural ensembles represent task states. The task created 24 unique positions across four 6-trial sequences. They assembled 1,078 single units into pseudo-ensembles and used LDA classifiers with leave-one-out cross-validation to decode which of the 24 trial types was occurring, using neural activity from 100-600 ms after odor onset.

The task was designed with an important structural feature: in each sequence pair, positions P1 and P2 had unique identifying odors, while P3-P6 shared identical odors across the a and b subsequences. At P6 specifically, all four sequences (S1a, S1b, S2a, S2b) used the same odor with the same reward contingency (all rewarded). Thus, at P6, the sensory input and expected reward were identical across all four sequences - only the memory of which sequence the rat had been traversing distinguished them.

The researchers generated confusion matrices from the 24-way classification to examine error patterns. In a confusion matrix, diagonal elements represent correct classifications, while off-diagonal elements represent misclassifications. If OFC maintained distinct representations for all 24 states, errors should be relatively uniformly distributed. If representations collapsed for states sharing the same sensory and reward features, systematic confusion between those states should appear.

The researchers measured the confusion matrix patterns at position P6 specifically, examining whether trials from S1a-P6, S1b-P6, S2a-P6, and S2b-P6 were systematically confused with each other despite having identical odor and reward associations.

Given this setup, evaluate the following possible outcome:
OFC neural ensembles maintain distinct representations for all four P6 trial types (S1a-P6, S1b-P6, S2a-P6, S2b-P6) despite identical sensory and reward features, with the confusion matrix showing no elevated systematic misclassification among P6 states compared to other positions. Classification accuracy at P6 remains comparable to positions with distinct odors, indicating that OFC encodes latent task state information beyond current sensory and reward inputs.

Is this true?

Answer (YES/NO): NO